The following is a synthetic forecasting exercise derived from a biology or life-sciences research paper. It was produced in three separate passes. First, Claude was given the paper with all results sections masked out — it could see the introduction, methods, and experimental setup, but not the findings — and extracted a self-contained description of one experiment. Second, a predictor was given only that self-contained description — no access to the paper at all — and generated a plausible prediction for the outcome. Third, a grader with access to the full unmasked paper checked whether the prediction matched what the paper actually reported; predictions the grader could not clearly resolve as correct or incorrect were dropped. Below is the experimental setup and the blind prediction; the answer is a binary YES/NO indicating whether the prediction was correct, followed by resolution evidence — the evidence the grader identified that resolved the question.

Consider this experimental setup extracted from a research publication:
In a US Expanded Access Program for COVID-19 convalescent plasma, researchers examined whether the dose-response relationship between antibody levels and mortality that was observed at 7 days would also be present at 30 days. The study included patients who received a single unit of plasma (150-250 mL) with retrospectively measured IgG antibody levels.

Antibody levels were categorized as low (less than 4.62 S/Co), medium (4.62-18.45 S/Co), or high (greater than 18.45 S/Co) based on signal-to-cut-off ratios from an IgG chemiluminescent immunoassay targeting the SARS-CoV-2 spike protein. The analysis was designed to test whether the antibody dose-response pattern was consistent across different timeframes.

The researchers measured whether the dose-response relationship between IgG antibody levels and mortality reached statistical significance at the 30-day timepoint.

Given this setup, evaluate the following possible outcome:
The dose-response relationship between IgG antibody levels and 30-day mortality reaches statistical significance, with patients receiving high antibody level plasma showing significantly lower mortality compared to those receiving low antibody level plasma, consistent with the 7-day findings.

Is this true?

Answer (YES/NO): YES